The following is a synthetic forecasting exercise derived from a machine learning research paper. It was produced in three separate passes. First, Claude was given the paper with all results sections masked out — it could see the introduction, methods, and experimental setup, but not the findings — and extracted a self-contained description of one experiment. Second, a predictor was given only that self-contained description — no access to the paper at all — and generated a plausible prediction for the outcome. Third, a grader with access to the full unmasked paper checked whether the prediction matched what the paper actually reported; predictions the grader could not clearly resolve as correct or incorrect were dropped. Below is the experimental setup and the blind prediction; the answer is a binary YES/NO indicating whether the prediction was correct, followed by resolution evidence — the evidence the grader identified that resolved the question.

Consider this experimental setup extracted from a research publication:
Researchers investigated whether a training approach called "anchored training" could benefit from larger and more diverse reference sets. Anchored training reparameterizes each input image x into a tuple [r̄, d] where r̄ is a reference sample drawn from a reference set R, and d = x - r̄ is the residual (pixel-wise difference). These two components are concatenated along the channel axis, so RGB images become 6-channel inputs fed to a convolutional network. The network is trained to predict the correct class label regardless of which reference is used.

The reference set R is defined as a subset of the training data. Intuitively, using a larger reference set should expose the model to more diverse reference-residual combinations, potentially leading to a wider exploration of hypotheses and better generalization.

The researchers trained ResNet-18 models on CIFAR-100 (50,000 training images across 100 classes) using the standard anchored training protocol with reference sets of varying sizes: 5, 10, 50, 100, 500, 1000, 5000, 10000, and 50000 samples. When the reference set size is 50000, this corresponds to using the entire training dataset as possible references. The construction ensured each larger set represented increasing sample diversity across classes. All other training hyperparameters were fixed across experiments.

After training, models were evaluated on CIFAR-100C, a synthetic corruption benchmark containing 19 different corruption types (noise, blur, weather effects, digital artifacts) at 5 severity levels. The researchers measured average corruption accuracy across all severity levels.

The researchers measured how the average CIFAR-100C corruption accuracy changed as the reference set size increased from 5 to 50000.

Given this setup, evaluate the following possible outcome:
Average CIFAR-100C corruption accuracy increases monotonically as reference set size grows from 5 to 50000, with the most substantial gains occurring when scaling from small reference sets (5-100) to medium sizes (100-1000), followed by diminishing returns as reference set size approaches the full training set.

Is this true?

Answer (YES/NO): NO